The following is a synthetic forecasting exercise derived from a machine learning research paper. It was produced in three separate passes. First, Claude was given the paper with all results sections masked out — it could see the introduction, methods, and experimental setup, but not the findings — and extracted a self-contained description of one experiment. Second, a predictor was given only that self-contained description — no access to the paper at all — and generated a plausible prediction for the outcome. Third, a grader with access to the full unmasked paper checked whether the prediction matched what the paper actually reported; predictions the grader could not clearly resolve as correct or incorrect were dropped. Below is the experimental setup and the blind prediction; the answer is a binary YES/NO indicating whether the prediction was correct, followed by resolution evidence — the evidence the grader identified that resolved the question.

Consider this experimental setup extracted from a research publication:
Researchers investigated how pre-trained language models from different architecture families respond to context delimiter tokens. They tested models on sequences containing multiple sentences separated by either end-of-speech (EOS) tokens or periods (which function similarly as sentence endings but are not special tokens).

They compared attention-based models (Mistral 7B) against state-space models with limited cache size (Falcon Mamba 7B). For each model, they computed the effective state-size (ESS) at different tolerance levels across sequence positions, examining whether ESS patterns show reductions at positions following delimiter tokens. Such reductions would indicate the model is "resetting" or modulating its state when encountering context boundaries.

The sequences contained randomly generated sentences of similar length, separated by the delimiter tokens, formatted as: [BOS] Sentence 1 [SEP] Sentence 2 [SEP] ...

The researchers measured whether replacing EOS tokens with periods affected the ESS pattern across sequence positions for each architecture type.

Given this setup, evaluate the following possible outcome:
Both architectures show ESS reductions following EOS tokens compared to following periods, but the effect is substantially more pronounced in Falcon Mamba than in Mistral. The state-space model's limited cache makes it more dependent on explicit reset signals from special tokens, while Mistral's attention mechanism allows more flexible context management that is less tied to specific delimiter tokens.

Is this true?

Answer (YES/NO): NO